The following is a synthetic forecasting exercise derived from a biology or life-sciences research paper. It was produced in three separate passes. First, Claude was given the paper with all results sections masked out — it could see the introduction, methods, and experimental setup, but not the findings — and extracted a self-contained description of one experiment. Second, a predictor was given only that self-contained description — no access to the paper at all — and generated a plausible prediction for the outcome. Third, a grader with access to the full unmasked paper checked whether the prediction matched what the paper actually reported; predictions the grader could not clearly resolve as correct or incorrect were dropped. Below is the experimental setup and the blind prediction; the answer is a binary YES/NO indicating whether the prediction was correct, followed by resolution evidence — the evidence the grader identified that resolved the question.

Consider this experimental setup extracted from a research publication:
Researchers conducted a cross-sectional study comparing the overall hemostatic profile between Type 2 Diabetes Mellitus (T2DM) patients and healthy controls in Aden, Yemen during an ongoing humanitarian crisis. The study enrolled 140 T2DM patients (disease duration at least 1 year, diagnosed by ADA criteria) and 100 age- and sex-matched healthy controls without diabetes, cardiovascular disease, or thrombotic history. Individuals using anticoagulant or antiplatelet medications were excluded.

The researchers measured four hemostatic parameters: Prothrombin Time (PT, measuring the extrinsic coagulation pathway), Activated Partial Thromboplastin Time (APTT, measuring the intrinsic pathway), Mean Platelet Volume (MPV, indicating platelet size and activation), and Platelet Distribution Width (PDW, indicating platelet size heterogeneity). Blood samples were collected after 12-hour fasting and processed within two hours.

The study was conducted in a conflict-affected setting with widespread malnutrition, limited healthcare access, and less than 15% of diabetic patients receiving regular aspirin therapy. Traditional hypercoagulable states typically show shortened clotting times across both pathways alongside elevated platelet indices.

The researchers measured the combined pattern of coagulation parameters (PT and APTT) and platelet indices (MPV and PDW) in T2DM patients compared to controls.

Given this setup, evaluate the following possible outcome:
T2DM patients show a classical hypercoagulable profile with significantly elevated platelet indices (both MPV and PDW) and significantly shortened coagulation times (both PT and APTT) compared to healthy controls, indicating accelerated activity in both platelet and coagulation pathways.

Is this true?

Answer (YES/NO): NO